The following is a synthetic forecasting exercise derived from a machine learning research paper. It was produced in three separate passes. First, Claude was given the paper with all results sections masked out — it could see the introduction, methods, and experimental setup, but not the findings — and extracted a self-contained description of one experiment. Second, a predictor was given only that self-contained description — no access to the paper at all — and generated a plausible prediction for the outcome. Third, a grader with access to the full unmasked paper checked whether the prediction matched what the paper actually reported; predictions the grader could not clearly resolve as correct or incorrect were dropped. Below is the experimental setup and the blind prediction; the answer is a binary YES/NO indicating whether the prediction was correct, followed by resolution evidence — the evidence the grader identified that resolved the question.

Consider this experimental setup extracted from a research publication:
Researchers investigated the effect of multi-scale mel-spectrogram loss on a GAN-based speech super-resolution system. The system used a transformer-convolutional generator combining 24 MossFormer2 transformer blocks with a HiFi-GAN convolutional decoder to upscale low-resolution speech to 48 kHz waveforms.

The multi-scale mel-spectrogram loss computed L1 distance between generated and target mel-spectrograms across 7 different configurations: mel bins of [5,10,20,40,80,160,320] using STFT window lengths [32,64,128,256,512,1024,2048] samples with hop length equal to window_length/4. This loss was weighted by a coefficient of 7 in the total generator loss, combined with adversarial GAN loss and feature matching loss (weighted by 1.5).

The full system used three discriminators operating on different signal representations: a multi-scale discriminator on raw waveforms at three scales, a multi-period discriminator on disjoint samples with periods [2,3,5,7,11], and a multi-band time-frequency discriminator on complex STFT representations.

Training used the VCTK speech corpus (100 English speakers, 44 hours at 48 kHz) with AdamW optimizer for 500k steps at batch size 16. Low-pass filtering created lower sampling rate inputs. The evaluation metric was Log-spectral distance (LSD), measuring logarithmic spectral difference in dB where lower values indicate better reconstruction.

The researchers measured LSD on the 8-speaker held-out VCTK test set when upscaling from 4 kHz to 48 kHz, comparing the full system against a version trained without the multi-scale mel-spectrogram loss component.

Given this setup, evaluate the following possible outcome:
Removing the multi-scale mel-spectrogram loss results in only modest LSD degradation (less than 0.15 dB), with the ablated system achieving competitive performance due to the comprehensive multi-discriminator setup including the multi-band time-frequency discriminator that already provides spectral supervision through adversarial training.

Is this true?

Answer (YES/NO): YES